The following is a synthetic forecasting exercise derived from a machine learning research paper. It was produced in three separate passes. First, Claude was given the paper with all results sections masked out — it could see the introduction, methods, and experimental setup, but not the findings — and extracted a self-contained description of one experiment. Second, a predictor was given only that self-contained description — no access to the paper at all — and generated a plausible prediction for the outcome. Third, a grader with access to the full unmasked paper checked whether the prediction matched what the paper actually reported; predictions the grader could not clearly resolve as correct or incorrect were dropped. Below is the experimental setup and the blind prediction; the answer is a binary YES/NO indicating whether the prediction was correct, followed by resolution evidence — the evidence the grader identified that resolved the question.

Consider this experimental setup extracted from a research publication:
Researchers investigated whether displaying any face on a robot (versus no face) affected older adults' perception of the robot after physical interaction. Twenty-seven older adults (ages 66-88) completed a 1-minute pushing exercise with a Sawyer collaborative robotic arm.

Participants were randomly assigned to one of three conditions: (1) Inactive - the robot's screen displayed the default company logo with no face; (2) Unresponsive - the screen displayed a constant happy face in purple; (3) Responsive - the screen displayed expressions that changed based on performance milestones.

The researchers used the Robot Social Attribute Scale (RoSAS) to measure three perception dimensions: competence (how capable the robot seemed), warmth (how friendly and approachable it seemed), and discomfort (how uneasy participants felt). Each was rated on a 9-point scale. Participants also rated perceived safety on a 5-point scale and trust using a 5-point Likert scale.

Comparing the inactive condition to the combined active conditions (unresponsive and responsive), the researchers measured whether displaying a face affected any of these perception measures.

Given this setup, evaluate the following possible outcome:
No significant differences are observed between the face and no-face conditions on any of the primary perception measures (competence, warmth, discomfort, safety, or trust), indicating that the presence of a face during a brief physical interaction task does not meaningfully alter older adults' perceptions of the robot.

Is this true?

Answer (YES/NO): NO